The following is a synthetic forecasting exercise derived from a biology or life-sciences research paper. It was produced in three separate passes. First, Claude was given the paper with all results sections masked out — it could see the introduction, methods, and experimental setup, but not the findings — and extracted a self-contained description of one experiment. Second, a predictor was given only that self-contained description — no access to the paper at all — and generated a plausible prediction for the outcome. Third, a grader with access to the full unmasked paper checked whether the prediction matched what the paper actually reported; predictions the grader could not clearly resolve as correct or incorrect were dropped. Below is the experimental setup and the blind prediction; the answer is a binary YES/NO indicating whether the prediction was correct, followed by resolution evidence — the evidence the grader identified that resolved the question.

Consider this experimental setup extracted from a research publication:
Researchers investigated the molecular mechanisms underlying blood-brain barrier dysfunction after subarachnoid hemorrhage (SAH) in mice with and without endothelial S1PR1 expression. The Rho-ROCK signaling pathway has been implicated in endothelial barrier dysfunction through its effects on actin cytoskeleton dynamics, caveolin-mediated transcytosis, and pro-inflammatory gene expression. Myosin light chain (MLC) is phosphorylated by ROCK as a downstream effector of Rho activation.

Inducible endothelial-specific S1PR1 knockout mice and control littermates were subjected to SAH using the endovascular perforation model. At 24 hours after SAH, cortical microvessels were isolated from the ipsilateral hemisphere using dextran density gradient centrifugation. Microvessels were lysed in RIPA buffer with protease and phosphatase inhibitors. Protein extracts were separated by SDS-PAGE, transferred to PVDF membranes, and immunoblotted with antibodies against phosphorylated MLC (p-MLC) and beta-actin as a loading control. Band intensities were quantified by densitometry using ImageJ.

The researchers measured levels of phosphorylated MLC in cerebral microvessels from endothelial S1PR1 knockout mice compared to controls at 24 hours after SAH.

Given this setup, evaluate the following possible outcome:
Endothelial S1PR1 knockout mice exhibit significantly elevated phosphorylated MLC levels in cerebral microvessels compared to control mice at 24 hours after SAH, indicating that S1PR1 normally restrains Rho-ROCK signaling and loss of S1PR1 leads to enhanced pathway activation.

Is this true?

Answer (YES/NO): YES